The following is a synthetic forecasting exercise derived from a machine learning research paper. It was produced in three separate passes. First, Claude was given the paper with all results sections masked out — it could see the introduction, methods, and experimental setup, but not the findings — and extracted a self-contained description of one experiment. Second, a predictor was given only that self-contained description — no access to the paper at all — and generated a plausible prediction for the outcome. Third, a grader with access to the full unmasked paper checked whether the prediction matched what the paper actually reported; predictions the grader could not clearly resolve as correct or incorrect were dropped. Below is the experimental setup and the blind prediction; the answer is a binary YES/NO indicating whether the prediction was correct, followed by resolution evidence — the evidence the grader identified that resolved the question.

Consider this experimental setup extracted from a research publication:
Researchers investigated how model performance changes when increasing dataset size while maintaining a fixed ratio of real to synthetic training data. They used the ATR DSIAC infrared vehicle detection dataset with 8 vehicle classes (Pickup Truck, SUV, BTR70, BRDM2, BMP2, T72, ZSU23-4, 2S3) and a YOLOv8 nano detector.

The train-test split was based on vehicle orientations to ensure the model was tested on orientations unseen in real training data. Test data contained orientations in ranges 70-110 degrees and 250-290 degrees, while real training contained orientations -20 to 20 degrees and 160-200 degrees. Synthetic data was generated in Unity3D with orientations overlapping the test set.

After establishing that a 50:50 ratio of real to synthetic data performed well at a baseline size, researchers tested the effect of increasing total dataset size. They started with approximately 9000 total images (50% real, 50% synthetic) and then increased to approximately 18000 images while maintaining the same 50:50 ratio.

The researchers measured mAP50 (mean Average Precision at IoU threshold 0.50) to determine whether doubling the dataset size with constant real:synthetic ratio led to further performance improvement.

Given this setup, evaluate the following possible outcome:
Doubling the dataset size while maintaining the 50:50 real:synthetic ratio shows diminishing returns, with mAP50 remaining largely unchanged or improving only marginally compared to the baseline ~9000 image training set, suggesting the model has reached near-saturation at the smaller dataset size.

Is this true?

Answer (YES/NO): YES